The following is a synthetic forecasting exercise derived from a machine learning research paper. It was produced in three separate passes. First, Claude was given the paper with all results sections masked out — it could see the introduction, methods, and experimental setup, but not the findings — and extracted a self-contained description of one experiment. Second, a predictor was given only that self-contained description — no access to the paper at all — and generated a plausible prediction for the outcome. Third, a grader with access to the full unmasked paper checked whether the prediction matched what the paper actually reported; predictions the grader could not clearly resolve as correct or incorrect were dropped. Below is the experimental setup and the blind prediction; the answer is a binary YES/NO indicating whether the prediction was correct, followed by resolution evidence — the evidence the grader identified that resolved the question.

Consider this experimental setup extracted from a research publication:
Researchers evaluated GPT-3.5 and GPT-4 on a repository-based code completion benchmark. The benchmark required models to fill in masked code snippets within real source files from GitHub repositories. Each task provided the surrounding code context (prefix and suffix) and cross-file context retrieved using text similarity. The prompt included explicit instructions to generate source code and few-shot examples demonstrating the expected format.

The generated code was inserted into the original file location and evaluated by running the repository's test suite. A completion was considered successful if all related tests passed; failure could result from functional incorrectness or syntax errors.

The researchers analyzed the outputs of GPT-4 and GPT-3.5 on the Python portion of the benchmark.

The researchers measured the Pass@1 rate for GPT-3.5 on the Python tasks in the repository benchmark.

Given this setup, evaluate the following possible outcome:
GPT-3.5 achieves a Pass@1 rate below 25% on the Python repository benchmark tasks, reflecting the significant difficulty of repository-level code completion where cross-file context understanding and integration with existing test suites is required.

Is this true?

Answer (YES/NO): YES